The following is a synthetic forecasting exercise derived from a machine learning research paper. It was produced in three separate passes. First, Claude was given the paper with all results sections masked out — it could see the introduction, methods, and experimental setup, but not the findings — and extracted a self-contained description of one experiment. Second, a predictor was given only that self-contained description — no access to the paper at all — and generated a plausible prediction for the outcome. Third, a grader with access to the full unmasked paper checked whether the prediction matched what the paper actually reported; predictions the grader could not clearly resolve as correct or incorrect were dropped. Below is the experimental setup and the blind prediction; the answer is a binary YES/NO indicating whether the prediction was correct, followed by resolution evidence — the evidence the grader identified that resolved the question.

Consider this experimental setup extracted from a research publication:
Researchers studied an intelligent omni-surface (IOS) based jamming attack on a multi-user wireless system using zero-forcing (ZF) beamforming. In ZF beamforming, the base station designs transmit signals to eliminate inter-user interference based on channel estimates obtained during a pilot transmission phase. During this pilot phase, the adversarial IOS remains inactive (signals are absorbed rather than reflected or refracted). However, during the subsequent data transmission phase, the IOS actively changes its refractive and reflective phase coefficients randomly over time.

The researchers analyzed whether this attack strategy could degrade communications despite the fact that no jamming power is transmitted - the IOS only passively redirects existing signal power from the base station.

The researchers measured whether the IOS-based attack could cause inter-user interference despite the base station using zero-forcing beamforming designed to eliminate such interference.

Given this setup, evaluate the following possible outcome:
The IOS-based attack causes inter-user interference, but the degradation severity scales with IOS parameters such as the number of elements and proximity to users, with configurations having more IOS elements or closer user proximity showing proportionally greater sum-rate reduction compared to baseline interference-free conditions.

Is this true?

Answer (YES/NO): YES